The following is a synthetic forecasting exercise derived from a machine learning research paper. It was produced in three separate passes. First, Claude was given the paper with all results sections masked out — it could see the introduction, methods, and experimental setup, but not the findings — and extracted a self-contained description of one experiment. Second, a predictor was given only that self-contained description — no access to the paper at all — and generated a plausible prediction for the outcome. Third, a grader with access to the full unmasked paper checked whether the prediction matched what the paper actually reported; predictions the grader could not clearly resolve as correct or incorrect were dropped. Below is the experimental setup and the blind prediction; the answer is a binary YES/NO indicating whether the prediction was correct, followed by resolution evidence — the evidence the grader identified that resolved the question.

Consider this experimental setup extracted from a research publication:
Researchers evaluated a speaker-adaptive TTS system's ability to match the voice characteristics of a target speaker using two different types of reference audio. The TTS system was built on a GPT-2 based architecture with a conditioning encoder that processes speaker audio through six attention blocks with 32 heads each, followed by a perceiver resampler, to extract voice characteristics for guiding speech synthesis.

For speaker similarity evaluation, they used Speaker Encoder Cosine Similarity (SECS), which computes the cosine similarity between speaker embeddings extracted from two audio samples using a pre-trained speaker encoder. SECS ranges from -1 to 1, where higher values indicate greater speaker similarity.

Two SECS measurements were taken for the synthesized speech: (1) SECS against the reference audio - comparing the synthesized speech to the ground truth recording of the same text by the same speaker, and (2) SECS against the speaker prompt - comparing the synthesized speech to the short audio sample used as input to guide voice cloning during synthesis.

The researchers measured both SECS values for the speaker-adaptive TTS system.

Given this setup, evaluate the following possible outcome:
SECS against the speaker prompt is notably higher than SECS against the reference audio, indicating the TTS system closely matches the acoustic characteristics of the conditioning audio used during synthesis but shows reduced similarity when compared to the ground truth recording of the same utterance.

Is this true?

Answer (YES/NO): NO